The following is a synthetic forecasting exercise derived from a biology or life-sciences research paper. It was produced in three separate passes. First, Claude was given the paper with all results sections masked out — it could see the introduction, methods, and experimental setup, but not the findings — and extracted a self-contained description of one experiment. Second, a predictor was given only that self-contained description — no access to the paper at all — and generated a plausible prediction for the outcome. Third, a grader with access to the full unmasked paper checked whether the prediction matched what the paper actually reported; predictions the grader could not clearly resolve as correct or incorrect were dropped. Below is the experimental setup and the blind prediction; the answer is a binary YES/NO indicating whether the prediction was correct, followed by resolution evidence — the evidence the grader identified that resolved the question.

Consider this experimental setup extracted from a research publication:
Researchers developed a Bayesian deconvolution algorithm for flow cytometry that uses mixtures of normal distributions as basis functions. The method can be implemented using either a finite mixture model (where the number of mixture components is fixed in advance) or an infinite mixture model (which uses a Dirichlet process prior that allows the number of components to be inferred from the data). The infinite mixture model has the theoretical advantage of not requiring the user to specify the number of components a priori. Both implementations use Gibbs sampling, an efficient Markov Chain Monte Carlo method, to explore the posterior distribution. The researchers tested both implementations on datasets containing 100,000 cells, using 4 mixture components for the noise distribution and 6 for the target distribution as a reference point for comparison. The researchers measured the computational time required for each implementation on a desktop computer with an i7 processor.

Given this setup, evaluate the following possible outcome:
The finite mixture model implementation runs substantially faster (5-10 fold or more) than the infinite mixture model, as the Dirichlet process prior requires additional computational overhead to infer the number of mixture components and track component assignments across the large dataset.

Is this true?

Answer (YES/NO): YES